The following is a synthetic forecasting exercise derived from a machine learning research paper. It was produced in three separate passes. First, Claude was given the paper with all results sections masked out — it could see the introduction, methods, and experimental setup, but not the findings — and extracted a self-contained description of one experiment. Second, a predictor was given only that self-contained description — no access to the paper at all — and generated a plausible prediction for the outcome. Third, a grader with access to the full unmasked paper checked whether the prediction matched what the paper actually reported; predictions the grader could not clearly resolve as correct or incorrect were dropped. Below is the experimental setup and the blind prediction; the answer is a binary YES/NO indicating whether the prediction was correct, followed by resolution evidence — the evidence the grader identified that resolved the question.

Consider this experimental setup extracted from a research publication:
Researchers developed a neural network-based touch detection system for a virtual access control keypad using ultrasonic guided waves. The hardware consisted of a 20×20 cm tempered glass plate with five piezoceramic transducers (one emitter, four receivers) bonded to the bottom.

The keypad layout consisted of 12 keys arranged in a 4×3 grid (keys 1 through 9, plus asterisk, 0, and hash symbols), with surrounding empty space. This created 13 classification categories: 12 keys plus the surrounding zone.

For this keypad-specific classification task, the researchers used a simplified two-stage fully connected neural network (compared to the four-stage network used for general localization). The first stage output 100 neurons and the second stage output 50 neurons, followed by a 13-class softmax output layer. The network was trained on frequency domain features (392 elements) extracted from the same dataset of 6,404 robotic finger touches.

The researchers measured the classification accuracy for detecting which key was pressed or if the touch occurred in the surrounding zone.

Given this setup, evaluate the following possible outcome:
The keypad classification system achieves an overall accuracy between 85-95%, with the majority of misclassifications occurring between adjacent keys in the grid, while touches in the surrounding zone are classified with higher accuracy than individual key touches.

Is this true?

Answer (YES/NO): NO